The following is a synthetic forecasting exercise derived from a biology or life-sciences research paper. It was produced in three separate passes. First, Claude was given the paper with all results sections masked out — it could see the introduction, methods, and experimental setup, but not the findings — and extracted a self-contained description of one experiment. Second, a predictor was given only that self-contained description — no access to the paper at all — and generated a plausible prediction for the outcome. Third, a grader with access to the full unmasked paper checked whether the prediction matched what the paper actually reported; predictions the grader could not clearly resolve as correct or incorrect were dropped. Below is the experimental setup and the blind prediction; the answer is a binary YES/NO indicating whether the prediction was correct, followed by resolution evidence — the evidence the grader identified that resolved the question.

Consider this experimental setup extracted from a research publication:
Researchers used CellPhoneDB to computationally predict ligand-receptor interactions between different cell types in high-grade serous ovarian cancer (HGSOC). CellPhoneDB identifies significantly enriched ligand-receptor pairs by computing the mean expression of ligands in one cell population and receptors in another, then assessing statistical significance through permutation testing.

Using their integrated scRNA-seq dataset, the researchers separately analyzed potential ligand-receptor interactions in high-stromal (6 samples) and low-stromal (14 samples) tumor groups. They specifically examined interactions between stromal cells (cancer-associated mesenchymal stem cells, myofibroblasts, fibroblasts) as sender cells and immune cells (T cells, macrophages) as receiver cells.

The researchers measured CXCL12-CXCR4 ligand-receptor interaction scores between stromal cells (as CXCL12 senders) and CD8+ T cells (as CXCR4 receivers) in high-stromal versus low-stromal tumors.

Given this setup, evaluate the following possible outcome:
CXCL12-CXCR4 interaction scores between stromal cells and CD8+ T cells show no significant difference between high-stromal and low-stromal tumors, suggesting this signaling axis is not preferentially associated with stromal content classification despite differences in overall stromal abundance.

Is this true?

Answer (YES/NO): NO